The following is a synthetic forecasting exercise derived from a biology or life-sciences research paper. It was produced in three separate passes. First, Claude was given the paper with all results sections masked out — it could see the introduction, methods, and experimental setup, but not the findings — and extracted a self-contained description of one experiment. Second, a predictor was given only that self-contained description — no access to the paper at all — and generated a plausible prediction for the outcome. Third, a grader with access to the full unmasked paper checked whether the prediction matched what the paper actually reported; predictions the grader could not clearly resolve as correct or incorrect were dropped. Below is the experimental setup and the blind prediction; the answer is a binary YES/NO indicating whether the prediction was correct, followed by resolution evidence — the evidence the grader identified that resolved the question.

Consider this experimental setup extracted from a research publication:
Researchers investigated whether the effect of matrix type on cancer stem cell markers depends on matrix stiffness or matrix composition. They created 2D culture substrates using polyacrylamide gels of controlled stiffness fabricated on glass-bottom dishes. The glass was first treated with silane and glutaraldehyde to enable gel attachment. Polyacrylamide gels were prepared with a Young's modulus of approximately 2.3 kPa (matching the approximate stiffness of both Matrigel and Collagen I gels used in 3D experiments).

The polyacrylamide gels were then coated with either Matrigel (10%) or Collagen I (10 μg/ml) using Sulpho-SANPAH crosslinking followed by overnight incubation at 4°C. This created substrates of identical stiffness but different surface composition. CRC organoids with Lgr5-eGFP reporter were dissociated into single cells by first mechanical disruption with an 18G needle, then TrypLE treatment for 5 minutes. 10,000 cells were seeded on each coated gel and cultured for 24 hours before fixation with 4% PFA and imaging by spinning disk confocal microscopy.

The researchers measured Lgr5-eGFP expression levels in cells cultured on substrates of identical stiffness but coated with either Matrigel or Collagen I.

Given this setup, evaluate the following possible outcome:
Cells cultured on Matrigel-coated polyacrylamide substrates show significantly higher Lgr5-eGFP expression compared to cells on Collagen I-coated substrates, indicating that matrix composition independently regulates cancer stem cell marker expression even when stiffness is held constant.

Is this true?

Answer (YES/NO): YES